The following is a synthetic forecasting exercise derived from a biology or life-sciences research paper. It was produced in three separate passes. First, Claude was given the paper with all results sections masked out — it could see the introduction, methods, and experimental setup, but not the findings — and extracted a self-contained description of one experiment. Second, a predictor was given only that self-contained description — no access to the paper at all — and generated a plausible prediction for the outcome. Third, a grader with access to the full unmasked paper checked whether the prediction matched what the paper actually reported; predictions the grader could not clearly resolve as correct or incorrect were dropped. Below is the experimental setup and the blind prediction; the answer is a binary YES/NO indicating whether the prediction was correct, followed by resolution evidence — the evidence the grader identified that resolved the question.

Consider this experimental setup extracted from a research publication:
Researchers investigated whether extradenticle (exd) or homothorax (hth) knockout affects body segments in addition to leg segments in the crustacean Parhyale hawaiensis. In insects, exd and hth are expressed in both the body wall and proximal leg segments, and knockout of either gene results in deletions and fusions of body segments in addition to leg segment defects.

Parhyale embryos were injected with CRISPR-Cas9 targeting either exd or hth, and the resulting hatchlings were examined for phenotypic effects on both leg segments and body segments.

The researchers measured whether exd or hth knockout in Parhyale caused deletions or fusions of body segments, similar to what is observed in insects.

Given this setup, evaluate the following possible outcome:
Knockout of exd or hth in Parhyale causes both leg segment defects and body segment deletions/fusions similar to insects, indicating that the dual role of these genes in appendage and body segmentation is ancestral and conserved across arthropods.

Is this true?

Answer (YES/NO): YES